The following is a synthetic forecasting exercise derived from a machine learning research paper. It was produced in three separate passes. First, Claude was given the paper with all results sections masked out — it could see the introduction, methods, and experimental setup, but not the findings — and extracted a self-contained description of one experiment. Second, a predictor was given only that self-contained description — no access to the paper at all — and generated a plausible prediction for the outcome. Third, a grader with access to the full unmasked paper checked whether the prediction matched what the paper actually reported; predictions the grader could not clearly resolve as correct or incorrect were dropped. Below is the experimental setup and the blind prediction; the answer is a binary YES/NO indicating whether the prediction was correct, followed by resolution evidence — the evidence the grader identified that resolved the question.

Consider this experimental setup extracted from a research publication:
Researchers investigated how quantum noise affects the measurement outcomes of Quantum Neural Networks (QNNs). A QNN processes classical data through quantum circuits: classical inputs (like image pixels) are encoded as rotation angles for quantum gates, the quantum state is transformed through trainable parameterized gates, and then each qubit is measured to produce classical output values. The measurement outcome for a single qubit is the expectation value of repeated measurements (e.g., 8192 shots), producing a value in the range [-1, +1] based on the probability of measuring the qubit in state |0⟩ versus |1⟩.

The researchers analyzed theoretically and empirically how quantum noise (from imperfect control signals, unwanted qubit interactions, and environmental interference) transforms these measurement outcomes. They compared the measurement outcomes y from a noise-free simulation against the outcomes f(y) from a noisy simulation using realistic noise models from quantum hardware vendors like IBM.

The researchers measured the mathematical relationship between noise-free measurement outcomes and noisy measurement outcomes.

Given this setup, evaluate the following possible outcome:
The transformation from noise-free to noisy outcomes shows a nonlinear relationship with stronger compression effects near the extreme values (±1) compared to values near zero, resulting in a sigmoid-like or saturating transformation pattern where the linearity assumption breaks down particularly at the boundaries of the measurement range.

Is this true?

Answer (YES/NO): NO